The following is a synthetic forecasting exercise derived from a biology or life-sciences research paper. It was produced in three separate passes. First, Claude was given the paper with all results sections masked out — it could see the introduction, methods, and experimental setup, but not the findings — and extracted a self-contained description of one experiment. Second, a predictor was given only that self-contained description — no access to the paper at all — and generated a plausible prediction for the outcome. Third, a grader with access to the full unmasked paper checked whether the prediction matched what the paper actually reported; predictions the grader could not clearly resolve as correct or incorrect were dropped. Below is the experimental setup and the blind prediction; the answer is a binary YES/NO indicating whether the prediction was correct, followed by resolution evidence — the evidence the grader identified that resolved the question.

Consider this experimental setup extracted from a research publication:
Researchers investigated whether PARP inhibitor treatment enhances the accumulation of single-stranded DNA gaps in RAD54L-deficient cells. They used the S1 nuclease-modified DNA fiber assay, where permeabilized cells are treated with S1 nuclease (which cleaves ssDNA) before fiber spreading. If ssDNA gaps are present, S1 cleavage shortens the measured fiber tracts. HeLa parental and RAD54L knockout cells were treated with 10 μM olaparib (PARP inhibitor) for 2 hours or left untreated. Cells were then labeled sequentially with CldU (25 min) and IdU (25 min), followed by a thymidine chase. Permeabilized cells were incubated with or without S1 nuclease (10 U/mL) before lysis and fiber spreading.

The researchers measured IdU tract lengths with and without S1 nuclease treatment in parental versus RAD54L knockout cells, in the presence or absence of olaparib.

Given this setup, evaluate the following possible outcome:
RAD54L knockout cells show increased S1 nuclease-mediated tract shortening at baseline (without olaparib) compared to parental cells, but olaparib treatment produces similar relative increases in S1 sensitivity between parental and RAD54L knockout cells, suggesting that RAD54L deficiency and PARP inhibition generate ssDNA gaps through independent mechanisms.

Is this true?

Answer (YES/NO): NO